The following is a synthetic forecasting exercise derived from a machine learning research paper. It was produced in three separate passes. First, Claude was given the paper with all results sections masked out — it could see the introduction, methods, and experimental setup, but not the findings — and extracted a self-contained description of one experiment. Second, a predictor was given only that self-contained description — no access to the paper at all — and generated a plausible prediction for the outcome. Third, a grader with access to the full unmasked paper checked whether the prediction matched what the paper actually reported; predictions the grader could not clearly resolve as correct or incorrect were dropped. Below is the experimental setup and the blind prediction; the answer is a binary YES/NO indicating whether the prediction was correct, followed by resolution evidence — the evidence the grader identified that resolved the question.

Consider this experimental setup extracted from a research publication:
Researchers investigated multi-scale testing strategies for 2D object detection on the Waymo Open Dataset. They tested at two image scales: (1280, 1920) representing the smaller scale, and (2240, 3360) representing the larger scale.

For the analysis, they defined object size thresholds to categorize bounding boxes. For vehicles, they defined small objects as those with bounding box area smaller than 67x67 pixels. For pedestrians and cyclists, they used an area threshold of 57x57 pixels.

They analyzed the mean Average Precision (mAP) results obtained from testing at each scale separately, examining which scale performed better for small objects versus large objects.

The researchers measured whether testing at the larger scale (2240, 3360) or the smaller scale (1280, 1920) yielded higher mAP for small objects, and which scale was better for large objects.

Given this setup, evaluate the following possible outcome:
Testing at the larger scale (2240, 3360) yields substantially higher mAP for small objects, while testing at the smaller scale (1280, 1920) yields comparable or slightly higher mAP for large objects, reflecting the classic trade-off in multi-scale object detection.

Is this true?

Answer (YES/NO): NO